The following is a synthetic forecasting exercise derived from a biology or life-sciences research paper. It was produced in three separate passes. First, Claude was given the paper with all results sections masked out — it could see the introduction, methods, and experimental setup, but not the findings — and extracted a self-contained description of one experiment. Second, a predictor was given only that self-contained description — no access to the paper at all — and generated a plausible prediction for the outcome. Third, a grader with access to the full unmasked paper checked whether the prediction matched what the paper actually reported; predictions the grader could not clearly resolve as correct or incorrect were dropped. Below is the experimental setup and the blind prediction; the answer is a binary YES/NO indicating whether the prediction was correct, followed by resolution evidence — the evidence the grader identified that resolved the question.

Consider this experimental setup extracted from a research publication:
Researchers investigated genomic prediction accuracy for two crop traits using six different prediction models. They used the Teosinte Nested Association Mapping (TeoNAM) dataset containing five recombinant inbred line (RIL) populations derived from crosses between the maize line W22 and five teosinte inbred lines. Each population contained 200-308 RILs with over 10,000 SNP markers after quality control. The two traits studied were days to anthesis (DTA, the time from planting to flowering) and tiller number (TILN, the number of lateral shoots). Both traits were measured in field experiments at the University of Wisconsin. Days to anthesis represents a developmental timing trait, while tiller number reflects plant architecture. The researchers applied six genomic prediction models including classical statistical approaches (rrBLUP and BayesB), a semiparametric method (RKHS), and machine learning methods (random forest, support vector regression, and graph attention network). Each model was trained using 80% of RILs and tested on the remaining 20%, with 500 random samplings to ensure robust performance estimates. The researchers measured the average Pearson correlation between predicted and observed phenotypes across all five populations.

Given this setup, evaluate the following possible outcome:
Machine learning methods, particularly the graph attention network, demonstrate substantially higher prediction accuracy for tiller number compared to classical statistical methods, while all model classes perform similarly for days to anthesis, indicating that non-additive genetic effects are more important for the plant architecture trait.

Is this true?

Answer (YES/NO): NO